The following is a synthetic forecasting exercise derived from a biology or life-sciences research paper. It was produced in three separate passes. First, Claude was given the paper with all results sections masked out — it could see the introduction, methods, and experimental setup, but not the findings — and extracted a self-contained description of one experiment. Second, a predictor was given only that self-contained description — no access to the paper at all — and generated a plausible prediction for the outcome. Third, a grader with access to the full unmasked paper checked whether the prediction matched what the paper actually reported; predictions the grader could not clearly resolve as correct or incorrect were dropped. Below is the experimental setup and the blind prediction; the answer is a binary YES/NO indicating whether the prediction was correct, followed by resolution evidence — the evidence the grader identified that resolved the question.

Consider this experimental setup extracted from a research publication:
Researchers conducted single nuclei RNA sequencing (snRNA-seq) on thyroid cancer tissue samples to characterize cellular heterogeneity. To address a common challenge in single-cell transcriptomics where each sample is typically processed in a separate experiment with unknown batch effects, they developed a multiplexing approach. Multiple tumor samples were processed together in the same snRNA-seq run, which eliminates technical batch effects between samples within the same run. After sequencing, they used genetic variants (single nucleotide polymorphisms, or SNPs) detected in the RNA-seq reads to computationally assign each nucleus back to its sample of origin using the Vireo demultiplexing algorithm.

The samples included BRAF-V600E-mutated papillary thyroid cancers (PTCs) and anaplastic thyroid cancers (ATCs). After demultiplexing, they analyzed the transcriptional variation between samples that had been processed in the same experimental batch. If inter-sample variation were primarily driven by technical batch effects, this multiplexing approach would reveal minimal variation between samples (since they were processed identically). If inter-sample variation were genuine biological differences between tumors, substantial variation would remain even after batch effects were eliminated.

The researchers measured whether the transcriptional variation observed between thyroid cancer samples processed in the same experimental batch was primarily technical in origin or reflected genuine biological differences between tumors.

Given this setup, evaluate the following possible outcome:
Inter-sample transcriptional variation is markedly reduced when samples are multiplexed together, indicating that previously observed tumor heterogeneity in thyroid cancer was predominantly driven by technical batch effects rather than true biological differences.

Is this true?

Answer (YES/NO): NO